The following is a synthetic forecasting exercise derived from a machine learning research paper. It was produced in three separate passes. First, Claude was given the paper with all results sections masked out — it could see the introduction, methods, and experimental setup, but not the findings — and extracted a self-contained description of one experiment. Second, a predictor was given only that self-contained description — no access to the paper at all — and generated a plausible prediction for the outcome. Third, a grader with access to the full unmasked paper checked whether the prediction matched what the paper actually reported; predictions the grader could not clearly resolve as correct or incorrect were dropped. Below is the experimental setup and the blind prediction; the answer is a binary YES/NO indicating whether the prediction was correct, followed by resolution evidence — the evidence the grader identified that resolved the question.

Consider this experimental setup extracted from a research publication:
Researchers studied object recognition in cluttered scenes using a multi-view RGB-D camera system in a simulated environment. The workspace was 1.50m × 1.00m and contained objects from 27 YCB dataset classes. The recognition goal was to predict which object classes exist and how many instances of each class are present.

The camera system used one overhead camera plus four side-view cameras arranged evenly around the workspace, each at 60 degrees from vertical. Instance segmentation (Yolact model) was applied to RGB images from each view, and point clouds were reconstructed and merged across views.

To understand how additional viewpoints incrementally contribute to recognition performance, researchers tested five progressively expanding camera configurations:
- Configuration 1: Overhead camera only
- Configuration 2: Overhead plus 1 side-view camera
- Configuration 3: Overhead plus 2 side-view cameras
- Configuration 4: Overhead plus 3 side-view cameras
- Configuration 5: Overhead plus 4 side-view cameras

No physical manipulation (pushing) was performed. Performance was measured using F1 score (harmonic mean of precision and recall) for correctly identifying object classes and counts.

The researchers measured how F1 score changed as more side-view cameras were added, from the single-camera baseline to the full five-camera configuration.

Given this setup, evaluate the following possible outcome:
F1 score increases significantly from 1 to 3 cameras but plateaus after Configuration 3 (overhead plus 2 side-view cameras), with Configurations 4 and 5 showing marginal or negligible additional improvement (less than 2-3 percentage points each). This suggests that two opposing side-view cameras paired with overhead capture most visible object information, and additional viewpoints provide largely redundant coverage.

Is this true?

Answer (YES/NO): NO